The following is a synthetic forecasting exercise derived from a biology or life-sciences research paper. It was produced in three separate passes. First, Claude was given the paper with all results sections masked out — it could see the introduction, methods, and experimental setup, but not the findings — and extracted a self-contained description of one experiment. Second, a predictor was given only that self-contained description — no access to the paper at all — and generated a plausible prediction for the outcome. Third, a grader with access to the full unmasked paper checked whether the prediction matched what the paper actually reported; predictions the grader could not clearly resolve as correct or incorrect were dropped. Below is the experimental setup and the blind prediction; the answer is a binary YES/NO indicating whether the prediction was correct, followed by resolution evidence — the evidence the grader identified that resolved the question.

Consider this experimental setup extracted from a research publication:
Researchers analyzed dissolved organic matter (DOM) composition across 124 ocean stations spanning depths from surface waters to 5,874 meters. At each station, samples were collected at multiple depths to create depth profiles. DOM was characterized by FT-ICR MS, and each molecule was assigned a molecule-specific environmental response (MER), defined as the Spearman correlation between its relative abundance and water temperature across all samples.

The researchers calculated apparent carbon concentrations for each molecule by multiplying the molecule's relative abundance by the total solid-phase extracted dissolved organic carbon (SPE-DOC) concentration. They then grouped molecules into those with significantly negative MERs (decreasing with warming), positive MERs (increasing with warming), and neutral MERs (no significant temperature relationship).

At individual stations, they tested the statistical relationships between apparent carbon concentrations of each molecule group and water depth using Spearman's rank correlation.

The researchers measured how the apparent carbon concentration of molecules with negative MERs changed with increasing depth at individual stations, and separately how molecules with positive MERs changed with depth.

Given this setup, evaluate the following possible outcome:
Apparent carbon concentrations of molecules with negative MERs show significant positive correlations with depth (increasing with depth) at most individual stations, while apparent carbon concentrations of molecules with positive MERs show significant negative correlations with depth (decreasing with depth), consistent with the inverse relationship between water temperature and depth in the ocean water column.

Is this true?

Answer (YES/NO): NO